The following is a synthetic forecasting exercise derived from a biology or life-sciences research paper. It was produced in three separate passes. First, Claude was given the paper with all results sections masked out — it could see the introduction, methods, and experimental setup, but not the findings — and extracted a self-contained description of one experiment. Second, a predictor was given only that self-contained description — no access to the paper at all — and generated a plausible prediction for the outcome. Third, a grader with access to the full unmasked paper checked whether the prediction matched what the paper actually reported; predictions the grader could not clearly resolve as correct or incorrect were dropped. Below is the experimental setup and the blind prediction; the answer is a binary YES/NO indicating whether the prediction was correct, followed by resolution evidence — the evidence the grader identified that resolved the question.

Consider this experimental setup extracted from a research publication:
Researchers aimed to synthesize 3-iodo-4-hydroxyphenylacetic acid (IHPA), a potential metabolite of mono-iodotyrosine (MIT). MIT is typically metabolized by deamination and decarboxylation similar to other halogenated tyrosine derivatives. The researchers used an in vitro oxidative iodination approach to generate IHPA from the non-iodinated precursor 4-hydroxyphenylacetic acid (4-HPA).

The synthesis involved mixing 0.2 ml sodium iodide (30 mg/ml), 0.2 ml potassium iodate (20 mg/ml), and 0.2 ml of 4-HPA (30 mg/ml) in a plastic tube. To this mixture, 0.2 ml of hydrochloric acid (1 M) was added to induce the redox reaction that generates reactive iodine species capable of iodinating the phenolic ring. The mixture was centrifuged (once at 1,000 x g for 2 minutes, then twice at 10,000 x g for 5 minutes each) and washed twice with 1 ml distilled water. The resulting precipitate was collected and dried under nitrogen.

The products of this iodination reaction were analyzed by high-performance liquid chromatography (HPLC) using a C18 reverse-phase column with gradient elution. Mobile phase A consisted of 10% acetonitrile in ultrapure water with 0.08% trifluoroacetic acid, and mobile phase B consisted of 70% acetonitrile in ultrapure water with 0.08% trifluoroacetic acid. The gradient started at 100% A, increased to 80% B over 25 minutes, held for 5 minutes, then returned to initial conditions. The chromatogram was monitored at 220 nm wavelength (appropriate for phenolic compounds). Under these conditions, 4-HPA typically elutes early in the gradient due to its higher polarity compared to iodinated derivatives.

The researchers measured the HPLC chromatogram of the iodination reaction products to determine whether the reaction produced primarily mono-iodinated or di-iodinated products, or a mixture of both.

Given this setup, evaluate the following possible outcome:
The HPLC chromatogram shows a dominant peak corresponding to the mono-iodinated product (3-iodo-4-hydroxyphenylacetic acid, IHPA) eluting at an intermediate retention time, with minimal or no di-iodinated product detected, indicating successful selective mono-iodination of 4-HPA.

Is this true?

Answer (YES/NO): NO